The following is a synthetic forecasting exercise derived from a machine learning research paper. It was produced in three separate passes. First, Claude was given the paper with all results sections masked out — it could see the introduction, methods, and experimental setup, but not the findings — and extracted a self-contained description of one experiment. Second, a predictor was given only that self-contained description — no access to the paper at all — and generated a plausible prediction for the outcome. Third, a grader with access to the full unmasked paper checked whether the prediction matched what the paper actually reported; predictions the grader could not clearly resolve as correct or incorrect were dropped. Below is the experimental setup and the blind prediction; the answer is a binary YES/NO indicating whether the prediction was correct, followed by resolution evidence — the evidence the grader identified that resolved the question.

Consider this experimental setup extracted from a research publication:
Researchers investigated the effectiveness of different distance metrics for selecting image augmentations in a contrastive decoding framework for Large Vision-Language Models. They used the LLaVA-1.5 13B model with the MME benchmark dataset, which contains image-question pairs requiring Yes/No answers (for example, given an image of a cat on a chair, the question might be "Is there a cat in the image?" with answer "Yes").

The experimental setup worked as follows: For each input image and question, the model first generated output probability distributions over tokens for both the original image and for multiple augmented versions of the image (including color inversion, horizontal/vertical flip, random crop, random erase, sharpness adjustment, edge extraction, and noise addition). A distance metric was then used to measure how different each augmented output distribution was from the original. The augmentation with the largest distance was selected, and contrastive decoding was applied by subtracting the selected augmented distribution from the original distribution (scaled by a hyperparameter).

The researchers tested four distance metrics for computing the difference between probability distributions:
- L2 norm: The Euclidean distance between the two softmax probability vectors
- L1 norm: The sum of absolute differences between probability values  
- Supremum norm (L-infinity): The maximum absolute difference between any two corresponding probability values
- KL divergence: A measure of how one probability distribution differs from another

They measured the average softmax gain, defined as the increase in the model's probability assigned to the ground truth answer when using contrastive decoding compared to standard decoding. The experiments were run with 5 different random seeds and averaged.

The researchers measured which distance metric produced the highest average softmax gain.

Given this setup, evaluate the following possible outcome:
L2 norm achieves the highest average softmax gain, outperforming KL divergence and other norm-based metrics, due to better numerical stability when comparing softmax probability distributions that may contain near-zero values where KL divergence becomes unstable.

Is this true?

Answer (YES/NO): NO